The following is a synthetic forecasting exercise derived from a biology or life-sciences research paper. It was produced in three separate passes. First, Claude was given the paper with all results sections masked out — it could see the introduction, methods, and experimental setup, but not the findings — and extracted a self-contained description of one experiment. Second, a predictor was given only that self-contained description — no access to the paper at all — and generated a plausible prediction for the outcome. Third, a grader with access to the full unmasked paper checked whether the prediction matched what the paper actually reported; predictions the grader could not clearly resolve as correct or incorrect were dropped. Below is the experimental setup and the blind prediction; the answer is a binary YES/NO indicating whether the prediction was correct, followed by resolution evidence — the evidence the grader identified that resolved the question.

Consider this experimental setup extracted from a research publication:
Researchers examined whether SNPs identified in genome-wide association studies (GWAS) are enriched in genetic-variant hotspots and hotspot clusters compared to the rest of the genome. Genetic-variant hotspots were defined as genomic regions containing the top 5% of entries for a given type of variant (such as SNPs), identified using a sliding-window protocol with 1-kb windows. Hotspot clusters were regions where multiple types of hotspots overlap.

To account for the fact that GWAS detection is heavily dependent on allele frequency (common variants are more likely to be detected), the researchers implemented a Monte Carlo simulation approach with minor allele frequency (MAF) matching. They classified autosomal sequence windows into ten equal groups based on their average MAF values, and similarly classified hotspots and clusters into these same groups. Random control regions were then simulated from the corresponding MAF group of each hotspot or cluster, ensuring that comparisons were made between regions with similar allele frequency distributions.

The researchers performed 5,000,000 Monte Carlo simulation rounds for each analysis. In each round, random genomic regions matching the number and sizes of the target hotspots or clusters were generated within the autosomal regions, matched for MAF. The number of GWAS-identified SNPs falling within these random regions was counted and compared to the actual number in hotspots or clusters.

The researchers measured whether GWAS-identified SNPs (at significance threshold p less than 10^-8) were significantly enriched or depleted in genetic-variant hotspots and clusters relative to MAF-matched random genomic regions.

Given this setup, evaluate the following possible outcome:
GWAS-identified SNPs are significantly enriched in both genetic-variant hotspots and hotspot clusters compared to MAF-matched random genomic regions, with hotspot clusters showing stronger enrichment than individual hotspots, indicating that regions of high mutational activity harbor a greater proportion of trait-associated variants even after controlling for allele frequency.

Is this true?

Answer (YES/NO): YES